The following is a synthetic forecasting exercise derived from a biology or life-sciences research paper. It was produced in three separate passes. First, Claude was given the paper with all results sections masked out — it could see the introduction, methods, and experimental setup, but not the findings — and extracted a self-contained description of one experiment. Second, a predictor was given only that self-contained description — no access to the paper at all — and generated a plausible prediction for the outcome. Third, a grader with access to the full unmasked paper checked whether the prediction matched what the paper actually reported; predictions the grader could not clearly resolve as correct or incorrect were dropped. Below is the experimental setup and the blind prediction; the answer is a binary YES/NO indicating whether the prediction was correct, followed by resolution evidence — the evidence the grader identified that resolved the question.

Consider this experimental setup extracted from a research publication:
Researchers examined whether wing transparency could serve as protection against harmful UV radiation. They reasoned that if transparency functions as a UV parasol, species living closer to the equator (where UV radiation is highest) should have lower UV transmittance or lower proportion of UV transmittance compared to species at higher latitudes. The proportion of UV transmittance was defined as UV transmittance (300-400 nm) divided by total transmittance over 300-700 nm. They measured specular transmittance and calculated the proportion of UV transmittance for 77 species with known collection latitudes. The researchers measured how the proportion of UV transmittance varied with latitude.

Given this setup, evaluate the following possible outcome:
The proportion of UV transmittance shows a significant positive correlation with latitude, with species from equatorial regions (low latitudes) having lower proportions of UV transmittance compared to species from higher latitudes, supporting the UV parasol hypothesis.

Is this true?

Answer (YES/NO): NO